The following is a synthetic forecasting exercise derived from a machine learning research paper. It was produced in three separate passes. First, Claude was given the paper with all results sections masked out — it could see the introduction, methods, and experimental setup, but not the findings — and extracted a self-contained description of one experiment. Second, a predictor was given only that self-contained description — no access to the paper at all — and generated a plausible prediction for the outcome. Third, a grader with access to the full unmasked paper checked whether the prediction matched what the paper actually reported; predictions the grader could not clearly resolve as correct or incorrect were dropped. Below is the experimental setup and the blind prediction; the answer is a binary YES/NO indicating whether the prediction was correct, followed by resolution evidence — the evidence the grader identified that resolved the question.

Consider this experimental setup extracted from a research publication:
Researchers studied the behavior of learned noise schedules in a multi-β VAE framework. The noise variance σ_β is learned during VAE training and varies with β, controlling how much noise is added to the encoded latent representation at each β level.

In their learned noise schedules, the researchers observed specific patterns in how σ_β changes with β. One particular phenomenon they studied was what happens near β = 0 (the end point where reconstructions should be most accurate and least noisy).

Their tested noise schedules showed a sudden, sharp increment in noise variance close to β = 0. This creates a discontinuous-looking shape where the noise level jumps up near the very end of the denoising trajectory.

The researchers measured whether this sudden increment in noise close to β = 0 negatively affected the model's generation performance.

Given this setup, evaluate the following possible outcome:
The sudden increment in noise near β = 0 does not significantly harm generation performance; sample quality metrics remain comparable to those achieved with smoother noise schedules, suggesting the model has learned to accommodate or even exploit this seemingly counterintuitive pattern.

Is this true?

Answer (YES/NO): YES